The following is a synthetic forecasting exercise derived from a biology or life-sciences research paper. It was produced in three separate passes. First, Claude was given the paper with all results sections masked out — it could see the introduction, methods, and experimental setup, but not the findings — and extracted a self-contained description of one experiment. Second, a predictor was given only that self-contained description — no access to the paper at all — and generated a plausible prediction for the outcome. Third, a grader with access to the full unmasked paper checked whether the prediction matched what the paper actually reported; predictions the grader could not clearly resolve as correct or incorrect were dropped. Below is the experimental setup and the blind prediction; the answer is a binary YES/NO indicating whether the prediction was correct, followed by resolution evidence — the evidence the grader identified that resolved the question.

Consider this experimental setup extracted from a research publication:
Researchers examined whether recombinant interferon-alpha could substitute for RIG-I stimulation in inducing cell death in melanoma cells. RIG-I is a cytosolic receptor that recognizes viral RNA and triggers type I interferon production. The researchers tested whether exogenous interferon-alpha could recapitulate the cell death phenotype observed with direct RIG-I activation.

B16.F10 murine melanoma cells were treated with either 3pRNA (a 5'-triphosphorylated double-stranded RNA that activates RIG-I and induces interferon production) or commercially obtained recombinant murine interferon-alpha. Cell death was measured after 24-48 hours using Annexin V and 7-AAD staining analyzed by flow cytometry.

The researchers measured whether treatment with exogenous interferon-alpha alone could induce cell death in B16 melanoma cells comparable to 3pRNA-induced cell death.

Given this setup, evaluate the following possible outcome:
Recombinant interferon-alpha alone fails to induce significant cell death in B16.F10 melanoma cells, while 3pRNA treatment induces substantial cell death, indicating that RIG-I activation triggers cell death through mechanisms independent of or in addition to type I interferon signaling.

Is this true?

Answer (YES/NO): YES